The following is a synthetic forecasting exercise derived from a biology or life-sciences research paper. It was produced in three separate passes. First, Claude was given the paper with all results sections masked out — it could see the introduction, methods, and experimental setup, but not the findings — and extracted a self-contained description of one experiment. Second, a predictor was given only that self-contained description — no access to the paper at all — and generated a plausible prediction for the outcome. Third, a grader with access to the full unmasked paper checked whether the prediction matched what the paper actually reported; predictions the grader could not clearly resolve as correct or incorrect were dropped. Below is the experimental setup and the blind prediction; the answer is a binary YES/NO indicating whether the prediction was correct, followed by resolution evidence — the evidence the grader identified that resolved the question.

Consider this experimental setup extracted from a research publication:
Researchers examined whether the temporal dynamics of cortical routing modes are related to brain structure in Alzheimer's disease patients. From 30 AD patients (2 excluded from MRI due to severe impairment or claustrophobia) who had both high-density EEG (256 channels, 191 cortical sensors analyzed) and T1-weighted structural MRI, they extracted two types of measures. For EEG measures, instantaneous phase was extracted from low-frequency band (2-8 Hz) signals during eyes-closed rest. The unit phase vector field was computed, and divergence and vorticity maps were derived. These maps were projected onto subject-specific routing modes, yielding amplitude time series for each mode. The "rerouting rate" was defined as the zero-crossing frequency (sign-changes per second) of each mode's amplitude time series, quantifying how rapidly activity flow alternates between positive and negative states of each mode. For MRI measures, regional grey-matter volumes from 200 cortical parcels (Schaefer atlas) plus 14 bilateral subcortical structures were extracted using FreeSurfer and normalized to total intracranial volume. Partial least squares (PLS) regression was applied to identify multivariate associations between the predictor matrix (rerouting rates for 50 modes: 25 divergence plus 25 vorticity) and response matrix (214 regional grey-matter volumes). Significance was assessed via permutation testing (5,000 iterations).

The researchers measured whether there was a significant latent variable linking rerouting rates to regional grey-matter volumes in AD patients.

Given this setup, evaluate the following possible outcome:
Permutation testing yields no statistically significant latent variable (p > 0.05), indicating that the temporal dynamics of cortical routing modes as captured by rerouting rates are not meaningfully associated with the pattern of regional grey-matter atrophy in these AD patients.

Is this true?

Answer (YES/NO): NO